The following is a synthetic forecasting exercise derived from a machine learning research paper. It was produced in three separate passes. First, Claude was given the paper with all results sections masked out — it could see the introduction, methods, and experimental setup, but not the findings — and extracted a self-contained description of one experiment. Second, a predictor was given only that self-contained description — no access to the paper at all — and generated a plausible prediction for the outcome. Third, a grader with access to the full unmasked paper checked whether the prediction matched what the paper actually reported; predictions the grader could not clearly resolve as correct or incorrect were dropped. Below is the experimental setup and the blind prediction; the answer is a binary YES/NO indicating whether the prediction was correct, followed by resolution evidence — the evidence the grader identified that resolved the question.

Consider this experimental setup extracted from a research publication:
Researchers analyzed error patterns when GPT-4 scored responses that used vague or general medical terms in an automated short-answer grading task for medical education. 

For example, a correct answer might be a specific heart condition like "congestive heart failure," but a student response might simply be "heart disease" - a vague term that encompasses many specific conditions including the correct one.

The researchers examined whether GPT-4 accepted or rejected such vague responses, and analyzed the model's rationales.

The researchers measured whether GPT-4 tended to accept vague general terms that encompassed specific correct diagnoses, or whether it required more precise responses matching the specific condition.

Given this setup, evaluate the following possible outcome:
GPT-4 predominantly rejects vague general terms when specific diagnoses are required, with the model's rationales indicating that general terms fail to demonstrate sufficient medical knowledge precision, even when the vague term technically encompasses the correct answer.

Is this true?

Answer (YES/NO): NO